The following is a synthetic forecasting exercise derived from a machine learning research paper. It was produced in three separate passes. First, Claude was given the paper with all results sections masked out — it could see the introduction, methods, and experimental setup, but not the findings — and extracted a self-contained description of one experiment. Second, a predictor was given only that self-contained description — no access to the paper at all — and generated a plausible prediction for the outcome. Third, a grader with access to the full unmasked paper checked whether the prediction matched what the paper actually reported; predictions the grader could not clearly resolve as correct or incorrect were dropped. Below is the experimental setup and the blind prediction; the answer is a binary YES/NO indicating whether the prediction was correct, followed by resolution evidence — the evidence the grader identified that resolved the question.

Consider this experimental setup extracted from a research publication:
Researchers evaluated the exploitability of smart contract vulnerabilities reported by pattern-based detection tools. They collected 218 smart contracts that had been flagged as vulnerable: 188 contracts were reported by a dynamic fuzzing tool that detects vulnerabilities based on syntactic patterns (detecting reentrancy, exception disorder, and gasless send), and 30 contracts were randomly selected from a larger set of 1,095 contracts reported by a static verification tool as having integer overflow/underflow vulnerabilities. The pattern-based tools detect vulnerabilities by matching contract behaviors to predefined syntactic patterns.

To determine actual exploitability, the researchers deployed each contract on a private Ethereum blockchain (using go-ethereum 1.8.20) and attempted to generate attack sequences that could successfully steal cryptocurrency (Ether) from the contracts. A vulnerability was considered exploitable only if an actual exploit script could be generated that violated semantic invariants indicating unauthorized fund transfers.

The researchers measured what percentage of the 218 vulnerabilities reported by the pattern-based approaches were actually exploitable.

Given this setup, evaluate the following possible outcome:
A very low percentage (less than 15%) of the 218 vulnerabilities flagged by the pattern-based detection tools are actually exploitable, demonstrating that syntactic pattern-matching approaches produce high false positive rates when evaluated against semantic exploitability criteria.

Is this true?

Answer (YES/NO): YES